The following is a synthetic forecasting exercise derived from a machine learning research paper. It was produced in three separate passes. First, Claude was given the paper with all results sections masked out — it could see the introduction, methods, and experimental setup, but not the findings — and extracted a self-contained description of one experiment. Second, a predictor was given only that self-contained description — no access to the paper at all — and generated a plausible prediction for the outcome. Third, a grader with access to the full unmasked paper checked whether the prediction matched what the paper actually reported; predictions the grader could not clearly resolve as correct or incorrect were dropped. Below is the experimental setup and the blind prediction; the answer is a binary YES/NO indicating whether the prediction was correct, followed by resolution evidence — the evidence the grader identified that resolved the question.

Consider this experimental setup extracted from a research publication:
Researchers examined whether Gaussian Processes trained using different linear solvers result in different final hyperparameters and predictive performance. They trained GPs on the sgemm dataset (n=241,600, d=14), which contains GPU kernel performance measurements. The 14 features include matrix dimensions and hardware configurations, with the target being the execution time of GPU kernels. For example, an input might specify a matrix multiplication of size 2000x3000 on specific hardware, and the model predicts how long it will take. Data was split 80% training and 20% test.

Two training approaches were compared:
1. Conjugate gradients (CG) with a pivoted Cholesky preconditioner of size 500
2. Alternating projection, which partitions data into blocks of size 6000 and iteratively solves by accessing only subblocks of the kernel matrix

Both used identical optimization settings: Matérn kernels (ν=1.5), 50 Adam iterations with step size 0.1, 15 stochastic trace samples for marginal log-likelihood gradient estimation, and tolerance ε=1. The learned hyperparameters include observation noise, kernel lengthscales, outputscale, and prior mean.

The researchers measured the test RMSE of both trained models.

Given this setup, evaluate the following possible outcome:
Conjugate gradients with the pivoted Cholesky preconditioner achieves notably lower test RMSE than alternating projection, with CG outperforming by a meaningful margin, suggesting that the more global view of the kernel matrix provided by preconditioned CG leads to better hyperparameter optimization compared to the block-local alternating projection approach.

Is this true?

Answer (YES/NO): NO